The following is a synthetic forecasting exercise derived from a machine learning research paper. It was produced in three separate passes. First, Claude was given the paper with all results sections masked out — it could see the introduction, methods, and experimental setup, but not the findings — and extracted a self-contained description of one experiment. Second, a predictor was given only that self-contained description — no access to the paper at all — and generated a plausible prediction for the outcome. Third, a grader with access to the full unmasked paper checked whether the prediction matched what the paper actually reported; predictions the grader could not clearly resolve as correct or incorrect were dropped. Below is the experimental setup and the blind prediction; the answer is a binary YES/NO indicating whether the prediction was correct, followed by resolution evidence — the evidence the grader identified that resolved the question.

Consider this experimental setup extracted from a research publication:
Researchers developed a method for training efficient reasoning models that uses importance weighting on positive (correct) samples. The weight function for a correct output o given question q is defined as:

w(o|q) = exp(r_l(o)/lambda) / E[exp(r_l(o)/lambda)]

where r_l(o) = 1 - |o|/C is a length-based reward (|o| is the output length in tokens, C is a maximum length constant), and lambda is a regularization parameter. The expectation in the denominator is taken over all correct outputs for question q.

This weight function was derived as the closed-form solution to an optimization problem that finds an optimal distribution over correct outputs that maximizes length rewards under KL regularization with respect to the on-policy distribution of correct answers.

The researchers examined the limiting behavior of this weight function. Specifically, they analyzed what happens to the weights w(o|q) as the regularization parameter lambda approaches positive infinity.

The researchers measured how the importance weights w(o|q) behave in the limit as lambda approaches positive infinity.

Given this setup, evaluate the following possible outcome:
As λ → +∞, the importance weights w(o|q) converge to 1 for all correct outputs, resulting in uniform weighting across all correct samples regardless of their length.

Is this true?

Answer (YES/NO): YES